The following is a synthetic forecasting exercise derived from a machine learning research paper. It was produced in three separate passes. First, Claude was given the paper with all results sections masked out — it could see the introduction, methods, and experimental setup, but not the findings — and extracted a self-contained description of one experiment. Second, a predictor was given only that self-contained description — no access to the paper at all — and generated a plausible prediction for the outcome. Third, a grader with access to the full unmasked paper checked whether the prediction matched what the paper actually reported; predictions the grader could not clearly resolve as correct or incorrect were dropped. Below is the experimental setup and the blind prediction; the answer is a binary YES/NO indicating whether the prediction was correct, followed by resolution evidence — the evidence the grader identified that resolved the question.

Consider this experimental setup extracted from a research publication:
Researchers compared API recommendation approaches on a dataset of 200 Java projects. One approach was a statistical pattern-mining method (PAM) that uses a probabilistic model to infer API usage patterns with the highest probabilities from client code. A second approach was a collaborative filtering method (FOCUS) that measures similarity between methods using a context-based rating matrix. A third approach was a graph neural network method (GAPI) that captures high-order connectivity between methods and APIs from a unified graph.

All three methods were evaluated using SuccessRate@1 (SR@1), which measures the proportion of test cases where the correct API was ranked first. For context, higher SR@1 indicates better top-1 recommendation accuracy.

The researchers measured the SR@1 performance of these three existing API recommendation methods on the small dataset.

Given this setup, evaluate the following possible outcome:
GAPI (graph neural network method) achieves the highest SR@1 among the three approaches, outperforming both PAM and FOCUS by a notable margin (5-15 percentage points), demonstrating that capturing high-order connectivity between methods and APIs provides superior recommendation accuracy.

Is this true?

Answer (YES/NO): NO